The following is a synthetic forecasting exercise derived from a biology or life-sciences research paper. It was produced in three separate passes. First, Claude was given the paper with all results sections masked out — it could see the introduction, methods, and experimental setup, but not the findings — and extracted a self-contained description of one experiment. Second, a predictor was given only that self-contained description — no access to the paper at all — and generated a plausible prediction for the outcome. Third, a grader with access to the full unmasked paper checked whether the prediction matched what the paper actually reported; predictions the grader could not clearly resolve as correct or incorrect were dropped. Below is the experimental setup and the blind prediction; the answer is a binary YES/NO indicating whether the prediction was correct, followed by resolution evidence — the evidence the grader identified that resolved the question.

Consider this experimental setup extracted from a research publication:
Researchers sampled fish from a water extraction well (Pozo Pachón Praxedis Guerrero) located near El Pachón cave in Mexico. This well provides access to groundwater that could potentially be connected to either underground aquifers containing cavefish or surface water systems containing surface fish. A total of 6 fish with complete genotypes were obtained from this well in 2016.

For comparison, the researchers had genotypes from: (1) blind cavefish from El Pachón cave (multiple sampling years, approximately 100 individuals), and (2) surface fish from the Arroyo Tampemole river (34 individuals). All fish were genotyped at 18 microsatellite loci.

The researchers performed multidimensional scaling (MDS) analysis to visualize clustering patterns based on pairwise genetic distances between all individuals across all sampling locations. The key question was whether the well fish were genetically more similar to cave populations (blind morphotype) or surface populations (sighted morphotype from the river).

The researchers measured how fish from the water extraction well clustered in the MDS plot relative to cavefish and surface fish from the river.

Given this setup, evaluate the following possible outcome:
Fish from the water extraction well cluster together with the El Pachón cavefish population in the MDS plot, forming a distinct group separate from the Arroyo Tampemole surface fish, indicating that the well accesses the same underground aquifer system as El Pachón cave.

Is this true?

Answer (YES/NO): NO